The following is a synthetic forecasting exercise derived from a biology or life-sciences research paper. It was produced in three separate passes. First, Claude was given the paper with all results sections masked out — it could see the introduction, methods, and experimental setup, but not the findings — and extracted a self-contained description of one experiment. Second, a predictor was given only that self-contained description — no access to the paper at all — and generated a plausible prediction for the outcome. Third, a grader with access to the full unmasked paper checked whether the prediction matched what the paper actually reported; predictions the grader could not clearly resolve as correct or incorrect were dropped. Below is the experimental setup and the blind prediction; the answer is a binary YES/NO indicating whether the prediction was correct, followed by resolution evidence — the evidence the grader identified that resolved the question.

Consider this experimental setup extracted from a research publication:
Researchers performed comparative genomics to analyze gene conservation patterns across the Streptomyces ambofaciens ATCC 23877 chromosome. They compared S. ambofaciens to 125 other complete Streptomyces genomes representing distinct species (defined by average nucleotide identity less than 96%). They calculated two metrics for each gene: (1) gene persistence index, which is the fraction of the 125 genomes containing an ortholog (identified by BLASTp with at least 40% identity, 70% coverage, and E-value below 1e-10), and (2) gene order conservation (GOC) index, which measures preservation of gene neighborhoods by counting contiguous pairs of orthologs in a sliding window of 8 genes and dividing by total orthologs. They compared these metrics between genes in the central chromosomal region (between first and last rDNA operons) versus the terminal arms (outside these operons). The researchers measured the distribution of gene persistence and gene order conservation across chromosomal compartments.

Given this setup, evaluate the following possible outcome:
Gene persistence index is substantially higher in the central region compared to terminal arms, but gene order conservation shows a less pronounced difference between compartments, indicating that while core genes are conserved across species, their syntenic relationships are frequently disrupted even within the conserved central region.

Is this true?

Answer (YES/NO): NO